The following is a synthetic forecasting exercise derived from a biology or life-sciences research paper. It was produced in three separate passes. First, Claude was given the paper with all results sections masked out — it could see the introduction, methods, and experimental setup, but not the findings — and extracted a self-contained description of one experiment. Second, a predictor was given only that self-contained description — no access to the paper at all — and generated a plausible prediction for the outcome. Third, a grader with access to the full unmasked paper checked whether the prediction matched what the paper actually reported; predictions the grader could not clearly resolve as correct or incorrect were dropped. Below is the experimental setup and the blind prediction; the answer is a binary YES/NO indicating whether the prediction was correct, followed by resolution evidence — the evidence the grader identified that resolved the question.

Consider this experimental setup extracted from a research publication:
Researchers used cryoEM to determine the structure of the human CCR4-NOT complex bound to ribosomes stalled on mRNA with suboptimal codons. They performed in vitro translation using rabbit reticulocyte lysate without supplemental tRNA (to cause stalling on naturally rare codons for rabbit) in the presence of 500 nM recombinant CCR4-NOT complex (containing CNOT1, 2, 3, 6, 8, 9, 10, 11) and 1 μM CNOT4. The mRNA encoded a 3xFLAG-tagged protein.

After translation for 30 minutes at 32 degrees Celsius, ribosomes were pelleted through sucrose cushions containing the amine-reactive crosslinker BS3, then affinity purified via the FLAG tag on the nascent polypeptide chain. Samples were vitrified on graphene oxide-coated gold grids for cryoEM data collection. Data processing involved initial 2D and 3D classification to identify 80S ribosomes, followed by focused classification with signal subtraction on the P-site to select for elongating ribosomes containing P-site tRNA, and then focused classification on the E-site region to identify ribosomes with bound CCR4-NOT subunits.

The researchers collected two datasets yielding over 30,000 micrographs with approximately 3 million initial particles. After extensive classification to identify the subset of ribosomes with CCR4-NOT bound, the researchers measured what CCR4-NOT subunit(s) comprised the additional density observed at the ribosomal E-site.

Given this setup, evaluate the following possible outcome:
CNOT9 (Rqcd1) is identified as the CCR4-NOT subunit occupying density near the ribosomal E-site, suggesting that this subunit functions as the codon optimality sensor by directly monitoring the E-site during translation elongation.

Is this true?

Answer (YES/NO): NO